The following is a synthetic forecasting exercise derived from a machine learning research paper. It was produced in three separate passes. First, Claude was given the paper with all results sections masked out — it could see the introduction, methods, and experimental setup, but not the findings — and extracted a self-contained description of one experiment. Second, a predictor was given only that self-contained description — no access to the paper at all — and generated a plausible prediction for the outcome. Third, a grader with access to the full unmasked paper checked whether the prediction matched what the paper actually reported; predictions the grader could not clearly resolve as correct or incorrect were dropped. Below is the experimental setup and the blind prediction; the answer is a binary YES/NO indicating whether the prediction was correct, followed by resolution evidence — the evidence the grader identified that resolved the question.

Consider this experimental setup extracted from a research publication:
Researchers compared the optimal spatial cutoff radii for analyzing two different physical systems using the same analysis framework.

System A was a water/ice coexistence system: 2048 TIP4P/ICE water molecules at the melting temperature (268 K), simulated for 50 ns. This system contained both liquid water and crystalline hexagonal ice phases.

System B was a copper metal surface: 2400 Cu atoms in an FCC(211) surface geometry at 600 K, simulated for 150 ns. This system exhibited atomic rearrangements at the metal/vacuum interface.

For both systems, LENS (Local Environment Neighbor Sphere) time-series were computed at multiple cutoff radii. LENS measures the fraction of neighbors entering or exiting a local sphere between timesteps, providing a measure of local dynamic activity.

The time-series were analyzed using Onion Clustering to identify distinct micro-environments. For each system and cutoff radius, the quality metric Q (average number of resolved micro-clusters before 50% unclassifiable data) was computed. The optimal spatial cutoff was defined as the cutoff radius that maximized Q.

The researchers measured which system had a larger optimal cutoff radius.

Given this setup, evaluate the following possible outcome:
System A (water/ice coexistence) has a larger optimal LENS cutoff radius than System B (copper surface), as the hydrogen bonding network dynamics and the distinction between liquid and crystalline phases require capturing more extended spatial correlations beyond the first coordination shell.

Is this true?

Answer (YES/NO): YES